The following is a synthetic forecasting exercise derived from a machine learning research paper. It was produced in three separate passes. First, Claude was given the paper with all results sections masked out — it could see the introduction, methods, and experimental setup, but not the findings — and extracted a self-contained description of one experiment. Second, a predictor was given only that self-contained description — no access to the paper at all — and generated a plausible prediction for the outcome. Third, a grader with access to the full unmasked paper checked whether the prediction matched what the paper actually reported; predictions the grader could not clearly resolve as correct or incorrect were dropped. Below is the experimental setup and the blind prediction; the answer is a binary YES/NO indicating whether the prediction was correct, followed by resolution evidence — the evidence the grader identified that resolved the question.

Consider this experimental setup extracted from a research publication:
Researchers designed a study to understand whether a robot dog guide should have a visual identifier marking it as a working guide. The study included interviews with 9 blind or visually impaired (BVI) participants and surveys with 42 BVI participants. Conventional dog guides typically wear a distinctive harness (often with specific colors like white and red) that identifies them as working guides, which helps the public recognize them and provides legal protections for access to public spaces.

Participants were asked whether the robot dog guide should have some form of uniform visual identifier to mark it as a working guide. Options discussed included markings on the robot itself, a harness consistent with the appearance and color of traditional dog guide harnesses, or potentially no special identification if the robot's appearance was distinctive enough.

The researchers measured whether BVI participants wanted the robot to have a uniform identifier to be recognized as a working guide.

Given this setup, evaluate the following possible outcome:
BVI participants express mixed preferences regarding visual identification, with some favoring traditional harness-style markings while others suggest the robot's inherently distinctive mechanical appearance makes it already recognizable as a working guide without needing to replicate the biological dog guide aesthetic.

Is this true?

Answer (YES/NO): NO